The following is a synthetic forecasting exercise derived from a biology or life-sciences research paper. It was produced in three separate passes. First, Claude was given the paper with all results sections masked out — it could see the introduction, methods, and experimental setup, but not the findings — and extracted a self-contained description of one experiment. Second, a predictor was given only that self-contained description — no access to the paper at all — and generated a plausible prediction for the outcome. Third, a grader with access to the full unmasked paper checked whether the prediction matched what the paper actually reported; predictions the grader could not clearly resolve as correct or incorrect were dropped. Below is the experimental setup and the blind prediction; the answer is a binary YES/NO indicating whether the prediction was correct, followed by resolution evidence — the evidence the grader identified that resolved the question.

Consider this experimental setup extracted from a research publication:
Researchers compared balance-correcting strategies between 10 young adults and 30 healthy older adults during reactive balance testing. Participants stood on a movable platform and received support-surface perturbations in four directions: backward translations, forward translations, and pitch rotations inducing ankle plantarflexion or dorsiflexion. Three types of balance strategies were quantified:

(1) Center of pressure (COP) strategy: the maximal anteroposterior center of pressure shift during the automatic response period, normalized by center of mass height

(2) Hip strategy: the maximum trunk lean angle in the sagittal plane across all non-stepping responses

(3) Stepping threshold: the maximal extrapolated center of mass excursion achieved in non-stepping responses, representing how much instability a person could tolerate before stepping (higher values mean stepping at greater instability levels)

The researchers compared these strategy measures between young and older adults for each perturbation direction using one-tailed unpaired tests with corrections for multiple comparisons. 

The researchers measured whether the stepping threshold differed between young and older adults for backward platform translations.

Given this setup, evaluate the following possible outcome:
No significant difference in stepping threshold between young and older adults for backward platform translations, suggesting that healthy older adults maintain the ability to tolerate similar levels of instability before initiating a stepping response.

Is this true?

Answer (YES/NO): NO